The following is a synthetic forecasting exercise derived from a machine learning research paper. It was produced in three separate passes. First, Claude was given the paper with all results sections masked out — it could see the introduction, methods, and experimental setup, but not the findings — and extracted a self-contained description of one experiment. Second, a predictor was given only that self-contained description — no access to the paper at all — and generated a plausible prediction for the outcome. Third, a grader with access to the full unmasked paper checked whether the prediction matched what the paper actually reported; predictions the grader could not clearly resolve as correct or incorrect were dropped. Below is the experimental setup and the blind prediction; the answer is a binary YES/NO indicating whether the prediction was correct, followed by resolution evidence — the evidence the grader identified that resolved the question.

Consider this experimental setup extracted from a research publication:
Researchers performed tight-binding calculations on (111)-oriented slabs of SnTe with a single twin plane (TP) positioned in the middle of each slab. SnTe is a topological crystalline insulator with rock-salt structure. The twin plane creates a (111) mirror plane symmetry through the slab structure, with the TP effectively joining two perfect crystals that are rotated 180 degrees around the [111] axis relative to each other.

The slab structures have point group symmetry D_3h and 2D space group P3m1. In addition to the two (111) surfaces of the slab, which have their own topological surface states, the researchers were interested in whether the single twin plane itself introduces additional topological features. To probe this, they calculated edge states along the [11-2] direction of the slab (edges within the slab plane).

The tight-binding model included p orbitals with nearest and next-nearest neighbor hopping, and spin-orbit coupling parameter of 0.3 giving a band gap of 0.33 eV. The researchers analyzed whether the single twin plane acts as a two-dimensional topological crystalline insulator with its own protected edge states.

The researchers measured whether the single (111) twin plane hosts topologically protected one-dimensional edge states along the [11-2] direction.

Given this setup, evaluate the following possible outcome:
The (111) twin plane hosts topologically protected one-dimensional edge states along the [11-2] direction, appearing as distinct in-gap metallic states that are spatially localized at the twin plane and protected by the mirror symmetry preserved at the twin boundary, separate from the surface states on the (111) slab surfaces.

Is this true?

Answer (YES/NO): YES